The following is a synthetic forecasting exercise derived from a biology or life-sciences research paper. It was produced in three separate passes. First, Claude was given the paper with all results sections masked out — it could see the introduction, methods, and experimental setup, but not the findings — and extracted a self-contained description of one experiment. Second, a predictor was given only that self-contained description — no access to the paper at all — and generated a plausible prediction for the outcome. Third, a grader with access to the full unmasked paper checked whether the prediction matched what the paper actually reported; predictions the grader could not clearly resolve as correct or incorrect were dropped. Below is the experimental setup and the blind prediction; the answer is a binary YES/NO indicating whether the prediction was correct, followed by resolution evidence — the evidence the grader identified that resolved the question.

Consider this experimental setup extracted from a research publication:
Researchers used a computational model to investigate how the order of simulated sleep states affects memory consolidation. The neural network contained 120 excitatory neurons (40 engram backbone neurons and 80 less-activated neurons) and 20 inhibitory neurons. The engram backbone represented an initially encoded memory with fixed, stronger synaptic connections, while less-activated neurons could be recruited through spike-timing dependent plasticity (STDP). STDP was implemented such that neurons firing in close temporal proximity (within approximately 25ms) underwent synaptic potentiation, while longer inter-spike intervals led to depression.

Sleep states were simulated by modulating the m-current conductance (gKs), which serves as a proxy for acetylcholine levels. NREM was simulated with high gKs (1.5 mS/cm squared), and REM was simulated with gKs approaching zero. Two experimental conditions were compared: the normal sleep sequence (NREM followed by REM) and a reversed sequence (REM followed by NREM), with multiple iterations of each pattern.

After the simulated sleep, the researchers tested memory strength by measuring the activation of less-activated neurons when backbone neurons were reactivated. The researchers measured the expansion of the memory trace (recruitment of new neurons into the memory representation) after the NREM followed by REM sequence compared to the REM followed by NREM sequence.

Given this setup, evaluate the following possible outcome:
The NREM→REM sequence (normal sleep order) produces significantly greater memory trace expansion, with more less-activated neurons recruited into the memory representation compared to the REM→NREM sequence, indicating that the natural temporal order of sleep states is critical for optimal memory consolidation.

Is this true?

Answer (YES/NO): YES